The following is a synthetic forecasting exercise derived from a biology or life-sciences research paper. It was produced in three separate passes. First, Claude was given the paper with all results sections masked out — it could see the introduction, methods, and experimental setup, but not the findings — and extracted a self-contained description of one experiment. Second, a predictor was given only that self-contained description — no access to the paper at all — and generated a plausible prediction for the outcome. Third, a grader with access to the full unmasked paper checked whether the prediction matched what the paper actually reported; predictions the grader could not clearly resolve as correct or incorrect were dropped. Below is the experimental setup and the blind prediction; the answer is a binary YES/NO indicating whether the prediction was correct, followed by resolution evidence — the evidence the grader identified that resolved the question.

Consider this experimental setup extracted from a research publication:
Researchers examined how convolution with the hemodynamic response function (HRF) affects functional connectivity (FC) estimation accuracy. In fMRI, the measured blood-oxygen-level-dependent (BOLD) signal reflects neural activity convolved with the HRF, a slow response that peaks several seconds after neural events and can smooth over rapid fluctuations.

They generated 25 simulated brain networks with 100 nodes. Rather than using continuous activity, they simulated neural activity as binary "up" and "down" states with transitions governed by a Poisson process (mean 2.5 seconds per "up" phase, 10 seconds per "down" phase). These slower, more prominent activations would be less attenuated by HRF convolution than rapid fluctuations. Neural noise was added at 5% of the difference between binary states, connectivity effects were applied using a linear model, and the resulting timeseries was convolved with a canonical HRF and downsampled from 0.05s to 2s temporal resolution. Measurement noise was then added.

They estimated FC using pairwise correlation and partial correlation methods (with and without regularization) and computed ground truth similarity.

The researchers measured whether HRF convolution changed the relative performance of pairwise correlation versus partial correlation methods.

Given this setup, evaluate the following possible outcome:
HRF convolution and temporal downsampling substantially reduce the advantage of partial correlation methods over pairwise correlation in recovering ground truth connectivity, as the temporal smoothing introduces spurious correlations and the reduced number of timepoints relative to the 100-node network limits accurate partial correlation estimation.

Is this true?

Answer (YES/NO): NO